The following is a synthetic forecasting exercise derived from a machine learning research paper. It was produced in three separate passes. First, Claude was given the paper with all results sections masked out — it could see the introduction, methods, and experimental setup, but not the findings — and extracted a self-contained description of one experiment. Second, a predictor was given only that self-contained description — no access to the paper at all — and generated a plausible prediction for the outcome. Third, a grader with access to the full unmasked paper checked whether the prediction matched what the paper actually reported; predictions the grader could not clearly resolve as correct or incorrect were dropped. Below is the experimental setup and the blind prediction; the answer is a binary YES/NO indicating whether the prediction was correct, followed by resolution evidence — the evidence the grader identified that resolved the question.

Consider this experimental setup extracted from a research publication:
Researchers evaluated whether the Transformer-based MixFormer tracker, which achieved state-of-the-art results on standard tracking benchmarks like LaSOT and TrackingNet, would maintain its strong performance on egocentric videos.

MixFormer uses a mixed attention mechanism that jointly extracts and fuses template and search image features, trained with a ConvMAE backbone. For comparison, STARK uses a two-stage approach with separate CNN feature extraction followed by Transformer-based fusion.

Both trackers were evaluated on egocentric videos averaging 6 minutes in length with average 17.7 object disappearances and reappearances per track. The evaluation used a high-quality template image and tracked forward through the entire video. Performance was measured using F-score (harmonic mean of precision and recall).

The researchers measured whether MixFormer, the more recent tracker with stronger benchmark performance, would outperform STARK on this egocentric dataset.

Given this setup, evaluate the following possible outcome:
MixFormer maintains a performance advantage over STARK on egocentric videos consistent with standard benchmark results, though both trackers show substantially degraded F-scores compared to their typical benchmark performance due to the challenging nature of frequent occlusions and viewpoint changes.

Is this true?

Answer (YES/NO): NO